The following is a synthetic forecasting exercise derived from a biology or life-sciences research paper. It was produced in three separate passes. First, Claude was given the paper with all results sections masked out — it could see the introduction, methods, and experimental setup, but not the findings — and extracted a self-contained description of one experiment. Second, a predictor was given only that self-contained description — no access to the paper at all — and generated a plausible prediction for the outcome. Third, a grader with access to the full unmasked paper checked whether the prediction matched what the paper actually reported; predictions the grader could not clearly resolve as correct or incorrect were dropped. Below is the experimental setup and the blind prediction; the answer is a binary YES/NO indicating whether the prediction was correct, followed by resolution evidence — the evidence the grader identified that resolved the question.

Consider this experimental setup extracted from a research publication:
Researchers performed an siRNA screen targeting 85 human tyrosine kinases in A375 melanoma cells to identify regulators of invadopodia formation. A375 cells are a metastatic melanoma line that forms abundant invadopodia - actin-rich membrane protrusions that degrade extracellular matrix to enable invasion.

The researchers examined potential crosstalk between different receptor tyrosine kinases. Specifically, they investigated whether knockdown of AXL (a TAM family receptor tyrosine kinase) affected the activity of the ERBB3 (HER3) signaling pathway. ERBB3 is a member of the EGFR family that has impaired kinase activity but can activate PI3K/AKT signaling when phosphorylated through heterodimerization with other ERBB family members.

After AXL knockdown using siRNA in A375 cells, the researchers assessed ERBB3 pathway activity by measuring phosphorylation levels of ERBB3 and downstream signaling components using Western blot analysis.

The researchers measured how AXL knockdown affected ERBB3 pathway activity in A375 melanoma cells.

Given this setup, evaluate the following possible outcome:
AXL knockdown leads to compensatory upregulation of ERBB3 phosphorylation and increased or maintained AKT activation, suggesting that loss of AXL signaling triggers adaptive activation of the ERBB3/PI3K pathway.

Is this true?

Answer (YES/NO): YES